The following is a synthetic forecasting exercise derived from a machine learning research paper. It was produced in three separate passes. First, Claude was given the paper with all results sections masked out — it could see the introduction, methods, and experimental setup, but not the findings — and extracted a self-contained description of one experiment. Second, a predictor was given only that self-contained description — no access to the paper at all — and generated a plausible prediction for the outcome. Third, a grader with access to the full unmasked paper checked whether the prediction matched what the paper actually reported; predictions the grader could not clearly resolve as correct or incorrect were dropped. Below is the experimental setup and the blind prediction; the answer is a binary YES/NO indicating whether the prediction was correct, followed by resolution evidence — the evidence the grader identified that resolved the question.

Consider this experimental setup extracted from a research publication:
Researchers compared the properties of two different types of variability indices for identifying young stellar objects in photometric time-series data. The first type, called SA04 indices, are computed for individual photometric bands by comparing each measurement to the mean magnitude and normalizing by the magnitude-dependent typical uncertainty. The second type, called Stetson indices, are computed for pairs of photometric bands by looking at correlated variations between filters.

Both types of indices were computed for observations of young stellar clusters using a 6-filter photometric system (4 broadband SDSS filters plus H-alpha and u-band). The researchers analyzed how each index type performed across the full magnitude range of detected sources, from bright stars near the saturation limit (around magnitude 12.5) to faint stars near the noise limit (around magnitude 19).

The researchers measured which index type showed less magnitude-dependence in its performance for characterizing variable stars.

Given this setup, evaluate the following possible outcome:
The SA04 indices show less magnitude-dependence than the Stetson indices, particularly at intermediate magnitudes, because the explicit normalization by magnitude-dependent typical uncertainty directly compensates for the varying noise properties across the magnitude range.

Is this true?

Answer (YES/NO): NO